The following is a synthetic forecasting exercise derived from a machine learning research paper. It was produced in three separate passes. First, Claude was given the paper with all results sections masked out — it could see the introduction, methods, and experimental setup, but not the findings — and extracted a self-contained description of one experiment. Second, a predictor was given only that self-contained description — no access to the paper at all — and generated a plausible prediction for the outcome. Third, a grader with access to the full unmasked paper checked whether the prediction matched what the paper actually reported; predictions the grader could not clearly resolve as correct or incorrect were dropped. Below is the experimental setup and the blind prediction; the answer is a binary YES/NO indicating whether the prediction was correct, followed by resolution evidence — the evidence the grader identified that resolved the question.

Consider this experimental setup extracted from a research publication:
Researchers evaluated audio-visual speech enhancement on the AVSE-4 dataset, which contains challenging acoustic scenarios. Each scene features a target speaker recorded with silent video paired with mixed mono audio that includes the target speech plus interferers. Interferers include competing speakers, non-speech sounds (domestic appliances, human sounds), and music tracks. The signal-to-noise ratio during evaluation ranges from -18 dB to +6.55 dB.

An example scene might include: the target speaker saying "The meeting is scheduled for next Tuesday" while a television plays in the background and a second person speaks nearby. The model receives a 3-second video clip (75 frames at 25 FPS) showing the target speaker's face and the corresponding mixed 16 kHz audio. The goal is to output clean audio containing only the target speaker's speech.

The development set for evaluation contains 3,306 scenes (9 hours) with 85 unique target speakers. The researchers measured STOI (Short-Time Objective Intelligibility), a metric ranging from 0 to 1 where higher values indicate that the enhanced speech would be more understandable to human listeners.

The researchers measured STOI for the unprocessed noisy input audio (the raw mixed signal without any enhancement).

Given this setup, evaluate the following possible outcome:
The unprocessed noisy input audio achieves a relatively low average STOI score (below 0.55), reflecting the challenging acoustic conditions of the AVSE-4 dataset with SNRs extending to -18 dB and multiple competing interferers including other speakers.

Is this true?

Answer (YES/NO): YES